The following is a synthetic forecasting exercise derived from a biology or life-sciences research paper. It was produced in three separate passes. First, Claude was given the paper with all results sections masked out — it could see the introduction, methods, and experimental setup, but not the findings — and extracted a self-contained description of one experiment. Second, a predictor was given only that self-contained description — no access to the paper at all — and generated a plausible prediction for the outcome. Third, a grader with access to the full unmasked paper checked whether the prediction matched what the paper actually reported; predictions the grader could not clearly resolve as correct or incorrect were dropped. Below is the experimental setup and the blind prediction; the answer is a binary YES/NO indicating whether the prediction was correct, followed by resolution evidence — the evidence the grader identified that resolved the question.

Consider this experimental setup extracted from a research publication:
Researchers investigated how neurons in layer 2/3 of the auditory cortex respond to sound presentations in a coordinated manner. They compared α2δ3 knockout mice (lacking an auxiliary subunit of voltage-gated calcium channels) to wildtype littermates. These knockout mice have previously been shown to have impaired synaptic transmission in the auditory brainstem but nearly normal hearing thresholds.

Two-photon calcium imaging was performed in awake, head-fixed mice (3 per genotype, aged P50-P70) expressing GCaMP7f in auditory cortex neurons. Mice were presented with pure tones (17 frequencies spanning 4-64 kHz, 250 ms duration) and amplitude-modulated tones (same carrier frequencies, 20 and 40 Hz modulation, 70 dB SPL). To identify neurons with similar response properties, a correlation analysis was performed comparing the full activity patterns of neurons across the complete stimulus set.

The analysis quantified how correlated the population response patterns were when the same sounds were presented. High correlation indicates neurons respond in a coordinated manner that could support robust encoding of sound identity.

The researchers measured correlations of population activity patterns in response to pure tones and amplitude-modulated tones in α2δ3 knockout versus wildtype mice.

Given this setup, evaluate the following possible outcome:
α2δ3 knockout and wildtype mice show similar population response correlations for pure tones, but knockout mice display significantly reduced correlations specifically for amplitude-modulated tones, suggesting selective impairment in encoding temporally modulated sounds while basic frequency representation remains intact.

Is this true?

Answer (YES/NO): NO